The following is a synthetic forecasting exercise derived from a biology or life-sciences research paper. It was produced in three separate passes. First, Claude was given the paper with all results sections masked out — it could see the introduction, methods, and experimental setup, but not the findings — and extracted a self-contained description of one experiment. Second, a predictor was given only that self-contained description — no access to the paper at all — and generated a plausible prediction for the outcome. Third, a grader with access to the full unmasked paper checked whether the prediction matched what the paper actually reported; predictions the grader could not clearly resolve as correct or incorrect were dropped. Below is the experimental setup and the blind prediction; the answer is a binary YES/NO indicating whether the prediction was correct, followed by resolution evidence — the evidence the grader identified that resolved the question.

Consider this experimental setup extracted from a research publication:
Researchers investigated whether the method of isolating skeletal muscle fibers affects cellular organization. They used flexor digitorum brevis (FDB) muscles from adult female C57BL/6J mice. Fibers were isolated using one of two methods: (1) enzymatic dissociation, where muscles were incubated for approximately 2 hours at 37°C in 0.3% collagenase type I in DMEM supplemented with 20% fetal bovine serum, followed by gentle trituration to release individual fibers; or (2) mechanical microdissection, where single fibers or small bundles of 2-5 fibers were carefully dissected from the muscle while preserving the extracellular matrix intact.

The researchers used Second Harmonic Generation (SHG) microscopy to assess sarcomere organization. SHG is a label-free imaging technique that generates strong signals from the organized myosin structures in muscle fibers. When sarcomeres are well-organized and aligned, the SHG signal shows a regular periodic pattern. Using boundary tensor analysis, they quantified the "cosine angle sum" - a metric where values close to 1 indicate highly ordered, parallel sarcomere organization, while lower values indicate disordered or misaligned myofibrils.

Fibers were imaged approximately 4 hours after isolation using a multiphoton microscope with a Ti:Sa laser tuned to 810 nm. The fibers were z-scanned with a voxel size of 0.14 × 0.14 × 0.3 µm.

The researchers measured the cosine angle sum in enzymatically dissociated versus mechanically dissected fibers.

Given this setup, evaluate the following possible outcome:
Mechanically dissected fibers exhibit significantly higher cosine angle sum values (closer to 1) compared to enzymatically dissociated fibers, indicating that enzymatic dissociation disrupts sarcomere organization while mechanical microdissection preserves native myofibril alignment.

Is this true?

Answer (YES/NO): NO